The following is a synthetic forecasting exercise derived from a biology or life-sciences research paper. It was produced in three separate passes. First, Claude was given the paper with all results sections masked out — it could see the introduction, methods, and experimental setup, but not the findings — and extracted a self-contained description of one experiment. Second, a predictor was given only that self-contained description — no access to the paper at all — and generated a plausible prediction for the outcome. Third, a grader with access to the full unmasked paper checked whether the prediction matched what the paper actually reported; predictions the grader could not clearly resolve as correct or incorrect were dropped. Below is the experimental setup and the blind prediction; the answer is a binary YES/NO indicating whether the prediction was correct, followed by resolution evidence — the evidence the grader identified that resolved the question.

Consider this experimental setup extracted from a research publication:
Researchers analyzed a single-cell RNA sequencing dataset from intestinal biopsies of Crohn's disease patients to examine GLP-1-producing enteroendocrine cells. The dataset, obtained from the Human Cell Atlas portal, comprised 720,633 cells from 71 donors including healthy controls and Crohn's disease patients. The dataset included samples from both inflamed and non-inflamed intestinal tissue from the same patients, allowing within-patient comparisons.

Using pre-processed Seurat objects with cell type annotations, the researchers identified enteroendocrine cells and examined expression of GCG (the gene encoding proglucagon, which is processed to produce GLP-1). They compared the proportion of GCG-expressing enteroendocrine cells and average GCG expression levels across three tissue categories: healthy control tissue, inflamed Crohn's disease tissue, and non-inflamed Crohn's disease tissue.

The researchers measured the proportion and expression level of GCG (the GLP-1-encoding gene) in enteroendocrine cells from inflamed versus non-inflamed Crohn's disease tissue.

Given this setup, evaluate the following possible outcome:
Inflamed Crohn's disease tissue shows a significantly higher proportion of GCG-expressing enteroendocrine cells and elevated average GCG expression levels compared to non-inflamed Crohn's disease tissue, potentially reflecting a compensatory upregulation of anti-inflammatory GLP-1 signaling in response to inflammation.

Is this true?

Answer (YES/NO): NO